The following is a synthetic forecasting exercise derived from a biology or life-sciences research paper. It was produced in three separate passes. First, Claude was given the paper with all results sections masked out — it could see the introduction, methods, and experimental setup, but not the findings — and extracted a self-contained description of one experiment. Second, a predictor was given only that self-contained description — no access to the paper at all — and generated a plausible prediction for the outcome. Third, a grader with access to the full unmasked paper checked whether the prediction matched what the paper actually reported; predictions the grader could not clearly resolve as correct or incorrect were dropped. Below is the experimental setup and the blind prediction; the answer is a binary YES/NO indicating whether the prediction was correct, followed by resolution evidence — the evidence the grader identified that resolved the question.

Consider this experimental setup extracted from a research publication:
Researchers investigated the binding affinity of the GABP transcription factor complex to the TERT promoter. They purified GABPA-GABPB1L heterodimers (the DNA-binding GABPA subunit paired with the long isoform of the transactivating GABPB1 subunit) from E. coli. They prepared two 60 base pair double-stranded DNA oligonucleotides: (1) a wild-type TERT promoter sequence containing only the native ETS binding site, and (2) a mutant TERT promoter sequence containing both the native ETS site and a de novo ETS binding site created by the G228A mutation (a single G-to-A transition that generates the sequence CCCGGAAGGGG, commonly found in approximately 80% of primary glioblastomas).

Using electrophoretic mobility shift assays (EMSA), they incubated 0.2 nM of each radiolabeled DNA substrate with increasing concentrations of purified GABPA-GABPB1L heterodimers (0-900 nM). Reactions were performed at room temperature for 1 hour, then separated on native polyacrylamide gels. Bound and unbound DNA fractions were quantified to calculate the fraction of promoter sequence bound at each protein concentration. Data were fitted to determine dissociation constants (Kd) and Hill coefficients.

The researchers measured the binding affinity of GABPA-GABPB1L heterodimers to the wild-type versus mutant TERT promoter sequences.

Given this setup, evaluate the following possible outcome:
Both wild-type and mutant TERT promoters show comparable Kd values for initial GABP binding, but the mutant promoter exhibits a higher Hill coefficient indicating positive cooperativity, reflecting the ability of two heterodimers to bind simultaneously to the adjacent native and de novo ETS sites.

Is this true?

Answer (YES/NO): NO